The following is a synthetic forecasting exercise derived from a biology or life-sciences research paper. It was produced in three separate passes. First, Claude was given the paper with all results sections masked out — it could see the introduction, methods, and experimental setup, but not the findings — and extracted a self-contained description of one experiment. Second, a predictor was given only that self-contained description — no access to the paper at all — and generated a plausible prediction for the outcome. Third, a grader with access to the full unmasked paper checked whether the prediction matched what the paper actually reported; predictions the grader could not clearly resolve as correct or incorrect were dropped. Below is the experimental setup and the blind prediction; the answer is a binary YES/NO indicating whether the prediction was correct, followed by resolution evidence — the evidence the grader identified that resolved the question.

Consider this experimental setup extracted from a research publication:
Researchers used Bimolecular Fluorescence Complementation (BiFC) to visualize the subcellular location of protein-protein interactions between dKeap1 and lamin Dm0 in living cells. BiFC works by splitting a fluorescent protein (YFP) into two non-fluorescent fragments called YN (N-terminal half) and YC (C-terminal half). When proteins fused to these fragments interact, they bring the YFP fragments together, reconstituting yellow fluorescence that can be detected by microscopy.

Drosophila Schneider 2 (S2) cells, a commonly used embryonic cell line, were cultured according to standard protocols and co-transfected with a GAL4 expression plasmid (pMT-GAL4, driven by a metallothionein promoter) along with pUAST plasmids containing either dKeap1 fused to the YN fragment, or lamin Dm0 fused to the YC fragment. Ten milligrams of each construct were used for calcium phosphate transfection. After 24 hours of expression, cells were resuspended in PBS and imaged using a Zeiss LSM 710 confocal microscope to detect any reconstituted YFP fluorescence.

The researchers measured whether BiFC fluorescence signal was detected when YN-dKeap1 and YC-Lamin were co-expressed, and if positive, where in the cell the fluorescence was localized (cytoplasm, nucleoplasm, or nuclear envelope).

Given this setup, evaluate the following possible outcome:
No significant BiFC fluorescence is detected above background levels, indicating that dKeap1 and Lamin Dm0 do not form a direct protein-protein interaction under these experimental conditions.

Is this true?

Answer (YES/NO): NO